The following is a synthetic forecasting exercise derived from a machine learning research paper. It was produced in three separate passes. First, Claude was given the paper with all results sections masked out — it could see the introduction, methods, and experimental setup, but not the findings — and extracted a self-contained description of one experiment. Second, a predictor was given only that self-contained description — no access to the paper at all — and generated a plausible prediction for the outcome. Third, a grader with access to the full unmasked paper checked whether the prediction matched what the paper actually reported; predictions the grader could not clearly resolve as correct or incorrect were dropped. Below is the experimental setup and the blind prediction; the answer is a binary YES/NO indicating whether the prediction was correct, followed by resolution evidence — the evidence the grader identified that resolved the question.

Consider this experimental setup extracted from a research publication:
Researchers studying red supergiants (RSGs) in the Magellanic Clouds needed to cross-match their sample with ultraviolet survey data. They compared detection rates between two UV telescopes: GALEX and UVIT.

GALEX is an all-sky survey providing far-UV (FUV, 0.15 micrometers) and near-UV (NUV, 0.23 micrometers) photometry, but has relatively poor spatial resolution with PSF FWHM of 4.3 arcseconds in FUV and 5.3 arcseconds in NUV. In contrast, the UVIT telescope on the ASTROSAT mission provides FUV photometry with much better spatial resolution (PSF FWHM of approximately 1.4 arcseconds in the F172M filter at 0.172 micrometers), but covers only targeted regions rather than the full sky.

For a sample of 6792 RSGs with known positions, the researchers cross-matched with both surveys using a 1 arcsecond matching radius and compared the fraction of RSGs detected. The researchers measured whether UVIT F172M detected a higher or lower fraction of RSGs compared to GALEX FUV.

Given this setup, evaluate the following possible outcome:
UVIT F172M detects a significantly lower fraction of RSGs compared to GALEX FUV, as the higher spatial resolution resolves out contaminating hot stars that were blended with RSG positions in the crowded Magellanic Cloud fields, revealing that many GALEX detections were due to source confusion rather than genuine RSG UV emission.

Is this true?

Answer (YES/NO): NO